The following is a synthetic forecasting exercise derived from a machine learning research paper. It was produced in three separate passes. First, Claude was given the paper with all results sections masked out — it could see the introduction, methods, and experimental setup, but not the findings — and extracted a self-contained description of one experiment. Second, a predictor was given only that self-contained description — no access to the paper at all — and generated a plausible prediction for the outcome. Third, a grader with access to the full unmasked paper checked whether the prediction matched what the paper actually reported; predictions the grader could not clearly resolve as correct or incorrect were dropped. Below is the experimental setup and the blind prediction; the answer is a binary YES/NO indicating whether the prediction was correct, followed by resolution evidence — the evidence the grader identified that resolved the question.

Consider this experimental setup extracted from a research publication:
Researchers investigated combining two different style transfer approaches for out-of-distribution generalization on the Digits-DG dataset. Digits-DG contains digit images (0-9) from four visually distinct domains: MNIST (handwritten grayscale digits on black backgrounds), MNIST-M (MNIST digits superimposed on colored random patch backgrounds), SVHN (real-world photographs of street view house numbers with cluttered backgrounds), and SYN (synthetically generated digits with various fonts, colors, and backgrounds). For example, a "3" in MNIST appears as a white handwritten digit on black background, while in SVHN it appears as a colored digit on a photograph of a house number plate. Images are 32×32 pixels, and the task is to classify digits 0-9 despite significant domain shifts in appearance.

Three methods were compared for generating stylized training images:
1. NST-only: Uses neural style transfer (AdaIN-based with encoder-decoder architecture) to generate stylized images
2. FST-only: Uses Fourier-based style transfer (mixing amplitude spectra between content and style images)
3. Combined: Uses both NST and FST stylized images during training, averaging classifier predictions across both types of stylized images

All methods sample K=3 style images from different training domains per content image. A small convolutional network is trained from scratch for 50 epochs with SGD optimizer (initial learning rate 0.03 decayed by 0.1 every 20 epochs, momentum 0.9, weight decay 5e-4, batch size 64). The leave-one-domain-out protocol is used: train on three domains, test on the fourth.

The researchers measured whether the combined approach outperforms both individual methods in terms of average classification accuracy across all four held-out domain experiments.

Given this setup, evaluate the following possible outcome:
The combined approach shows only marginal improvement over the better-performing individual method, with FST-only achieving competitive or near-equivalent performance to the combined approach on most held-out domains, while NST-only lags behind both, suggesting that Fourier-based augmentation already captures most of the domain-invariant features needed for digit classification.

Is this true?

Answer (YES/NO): NO